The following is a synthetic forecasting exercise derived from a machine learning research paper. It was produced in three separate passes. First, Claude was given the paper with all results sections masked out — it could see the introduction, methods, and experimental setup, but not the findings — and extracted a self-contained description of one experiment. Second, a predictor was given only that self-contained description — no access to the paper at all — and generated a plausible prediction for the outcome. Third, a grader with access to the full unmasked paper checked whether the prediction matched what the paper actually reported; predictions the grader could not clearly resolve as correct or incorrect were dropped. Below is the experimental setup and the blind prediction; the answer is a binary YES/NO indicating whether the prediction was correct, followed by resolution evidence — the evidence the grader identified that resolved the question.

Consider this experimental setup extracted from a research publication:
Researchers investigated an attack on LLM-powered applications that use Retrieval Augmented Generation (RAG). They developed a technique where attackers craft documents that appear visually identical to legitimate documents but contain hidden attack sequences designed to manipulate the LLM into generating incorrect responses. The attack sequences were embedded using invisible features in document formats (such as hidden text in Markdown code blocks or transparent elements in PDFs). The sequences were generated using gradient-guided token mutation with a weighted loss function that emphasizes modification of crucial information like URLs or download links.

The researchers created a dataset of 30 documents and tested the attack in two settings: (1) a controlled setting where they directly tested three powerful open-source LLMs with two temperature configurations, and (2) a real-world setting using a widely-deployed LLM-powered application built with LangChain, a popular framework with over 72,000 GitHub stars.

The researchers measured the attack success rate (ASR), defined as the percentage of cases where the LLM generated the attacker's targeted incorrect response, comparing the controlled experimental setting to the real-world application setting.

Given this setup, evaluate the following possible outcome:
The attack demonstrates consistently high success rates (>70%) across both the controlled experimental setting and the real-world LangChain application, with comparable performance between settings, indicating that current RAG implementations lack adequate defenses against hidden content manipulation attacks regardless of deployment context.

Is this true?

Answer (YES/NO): NO